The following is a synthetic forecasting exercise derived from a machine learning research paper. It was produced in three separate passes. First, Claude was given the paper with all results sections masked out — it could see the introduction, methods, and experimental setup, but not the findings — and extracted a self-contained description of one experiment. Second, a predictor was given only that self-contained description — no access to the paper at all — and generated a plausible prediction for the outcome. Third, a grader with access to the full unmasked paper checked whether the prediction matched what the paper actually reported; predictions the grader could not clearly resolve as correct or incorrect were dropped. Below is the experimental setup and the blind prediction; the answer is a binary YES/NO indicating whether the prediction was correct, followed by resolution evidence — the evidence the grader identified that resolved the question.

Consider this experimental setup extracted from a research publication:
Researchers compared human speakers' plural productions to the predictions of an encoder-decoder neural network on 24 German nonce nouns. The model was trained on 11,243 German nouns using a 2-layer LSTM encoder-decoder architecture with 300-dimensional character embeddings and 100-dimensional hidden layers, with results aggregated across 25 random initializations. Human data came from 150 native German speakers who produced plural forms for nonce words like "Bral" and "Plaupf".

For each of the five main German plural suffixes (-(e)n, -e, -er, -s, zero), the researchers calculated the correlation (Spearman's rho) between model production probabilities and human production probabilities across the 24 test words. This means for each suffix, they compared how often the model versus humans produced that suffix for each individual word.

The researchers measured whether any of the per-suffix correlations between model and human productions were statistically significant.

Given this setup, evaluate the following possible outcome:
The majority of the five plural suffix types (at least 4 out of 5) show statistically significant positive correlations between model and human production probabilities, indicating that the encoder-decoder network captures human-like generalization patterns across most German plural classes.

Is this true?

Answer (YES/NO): NO